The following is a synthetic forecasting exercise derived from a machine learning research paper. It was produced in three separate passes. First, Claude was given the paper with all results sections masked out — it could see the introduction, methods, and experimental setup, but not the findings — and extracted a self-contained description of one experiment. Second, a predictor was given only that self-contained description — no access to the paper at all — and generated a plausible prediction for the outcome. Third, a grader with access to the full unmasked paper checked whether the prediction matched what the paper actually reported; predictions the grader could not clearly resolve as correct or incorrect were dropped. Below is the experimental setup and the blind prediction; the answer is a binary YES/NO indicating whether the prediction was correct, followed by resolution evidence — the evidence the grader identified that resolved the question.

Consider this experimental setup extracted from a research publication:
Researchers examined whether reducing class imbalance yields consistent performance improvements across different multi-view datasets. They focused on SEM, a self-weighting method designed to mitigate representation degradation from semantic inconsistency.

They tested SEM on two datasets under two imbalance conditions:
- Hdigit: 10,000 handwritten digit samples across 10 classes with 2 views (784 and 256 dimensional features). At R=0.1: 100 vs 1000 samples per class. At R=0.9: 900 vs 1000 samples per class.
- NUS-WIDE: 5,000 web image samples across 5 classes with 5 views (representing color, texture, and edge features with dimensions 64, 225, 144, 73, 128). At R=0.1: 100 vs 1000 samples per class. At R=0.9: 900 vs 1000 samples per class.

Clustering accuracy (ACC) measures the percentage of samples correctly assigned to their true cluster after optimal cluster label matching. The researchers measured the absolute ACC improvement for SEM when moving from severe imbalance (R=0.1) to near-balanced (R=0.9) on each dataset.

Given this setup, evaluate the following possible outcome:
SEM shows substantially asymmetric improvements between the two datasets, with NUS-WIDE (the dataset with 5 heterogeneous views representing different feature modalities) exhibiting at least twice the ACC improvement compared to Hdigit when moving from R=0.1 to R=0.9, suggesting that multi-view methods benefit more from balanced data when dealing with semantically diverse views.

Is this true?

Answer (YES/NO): NO